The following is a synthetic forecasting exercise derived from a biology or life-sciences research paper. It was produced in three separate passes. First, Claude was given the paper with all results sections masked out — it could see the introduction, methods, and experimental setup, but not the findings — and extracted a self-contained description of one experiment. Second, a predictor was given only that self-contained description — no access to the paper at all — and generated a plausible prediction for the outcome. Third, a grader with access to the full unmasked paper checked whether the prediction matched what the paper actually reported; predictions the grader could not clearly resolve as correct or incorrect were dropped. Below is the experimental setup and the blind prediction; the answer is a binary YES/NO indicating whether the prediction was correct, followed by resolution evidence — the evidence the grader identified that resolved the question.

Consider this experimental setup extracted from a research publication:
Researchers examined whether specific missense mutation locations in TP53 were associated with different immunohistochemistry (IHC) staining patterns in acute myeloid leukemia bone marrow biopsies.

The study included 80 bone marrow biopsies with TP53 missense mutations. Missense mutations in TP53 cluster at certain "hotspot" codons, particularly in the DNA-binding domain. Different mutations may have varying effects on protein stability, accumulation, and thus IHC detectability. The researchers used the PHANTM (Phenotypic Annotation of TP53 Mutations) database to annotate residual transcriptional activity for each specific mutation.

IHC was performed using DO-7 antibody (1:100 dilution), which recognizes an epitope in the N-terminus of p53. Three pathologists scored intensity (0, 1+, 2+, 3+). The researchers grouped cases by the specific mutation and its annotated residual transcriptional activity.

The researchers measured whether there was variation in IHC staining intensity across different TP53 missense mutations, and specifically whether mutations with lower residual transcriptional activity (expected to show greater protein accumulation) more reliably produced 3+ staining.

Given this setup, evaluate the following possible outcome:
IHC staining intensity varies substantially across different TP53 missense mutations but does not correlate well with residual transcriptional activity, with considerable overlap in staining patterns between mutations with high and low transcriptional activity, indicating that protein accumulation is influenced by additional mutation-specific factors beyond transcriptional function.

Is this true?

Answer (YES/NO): YES